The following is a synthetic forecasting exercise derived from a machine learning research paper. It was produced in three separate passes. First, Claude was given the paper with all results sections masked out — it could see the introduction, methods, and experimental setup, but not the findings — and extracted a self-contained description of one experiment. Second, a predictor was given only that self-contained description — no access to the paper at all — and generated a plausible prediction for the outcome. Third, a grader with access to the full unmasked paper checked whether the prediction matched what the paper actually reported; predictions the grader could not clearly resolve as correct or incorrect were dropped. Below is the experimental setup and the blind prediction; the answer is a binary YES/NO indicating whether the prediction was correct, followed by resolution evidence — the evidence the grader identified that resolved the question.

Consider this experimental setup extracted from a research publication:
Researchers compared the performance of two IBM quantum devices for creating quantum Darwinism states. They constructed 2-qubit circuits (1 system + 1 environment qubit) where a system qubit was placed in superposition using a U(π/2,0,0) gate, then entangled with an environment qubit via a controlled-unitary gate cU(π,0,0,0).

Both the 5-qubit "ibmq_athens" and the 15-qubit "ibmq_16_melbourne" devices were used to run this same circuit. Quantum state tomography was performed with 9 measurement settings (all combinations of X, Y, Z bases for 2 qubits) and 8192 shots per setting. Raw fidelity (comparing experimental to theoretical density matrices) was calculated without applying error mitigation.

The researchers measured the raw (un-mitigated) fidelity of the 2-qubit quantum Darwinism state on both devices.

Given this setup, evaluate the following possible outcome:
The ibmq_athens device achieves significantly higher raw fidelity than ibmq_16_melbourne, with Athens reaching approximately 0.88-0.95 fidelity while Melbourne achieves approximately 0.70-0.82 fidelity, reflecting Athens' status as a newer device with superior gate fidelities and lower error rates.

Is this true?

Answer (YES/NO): NO